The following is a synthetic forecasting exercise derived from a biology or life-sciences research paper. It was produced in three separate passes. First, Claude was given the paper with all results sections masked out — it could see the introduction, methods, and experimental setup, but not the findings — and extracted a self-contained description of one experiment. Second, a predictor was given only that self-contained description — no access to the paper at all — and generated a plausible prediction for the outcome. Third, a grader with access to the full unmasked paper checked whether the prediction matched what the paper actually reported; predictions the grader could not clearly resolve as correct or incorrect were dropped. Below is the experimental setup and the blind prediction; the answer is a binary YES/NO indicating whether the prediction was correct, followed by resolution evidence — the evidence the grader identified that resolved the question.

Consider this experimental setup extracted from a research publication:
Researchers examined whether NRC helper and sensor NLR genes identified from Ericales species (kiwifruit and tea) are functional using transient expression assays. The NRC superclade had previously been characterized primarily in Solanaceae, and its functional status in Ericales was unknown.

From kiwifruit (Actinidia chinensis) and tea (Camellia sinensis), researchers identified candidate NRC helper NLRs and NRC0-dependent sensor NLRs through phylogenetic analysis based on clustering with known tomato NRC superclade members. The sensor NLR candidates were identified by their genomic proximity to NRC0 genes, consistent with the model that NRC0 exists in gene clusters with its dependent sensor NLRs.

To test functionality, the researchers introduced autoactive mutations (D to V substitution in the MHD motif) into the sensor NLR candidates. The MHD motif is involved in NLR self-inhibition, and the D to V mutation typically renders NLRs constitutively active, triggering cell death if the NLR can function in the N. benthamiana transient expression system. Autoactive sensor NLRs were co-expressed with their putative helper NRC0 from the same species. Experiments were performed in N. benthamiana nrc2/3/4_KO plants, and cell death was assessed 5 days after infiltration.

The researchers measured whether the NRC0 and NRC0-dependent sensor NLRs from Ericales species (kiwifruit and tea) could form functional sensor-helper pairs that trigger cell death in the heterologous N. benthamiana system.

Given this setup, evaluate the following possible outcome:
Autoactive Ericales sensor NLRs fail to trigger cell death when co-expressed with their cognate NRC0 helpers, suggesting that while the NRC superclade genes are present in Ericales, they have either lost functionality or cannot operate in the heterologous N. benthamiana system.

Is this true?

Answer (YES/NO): NO